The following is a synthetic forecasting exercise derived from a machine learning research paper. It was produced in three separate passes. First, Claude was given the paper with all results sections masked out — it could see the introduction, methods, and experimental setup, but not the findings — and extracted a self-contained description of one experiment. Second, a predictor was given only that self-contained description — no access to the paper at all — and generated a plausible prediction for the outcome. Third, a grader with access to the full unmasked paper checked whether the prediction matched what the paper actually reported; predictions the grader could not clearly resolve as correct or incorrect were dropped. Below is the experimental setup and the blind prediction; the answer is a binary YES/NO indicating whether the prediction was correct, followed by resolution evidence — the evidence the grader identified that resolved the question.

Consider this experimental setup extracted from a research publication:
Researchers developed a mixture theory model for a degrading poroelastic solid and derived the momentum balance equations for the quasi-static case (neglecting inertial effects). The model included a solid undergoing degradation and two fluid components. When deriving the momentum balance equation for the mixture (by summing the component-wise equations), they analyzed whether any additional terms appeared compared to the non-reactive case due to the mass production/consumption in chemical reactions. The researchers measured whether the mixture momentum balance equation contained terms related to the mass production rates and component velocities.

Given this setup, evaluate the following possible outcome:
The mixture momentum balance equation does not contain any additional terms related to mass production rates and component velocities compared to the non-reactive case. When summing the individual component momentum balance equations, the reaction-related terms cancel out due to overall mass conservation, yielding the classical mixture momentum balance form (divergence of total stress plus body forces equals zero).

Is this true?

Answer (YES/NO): NO